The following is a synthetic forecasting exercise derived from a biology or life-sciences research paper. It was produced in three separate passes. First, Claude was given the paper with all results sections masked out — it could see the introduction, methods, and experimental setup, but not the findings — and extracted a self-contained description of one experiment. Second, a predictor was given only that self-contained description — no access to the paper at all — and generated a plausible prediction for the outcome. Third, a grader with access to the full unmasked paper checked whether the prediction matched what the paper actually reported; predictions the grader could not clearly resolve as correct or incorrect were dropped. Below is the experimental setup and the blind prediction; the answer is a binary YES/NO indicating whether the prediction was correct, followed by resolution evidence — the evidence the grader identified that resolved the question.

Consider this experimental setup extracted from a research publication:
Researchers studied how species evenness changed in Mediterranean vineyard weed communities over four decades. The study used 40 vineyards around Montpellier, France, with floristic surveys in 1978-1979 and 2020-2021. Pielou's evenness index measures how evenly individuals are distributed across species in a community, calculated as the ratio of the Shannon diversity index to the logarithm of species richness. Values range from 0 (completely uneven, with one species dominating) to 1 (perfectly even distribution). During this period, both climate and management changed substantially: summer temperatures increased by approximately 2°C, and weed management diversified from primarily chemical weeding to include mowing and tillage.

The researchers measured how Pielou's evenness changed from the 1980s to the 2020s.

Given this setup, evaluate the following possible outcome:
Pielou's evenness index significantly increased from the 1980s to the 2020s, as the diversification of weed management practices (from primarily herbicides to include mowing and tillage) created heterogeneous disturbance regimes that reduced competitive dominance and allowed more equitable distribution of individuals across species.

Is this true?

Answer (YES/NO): NO